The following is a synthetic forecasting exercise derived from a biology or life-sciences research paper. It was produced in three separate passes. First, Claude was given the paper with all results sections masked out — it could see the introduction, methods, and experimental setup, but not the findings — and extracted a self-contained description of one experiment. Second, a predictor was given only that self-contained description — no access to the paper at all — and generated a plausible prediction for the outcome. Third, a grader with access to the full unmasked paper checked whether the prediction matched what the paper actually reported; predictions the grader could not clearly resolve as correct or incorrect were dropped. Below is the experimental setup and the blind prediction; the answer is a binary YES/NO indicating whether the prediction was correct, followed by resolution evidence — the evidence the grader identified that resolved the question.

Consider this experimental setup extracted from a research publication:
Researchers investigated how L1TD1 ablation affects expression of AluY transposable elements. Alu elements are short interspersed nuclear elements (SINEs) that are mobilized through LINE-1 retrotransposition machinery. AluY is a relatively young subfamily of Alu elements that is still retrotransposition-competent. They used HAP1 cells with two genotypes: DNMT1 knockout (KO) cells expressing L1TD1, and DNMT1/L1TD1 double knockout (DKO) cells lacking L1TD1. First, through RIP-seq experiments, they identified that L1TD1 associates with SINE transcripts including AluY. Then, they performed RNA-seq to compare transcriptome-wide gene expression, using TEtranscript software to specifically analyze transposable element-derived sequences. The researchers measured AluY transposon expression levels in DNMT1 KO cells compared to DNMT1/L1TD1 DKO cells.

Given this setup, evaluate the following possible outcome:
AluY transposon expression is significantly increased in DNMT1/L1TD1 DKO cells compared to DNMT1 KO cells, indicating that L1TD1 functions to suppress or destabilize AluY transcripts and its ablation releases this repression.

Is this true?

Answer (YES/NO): YES